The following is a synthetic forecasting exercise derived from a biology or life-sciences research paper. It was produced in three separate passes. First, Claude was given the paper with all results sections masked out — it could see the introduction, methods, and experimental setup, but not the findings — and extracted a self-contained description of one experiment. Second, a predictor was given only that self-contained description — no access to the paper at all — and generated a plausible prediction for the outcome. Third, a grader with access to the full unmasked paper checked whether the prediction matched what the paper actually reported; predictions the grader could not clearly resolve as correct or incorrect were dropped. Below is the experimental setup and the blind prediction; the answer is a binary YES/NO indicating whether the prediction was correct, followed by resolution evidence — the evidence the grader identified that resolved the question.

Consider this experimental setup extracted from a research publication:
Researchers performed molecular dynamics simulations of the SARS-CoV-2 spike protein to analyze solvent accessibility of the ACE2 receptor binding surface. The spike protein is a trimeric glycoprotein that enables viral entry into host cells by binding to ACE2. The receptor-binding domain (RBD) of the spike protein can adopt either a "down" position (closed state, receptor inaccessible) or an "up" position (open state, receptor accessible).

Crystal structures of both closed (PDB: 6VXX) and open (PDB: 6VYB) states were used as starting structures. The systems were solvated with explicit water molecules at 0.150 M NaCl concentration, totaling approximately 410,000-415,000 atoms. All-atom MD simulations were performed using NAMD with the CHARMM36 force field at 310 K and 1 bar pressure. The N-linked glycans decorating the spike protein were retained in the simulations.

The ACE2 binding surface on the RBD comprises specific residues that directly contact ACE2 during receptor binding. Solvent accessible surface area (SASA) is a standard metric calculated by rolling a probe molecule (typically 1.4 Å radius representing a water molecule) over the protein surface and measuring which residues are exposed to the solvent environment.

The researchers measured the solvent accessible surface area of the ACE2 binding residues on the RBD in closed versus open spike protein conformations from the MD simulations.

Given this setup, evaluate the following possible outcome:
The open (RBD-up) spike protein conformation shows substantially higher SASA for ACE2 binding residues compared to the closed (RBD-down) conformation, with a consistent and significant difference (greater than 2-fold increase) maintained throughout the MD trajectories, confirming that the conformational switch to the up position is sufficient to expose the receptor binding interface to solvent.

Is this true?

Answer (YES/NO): NO